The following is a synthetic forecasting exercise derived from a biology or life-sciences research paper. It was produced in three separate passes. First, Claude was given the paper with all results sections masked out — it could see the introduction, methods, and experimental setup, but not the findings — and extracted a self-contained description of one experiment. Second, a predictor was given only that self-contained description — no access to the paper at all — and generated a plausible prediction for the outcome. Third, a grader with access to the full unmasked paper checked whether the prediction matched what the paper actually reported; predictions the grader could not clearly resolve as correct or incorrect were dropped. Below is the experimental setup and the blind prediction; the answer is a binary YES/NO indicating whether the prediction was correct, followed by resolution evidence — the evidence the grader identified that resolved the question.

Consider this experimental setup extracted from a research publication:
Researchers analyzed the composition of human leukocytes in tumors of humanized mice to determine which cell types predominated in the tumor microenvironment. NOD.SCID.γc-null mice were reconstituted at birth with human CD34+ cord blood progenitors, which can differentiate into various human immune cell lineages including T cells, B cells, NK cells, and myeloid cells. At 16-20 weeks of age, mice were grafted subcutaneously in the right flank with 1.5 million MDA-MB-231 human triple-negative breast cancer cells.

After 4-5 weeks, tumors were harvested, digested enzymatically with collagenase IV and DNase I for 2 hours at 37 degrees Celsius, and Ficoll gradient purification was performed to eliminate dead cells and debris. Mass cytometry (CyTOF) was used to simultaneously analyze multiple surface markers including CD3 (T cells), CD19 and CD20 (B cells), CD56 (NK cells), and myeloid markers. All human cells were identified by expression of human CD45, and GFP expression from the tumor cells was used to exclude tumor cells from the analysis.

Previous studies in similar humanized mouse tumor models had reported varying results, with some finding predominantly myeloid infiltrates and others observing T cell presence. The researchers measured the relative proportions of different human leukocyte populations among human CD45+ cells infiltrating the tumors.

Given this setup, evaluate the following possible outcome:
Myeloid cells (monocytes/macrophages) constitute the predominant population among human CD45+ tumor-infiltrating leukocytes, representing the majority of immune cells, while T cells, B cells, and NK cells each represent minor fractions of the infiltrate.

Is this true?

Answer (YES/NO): NO